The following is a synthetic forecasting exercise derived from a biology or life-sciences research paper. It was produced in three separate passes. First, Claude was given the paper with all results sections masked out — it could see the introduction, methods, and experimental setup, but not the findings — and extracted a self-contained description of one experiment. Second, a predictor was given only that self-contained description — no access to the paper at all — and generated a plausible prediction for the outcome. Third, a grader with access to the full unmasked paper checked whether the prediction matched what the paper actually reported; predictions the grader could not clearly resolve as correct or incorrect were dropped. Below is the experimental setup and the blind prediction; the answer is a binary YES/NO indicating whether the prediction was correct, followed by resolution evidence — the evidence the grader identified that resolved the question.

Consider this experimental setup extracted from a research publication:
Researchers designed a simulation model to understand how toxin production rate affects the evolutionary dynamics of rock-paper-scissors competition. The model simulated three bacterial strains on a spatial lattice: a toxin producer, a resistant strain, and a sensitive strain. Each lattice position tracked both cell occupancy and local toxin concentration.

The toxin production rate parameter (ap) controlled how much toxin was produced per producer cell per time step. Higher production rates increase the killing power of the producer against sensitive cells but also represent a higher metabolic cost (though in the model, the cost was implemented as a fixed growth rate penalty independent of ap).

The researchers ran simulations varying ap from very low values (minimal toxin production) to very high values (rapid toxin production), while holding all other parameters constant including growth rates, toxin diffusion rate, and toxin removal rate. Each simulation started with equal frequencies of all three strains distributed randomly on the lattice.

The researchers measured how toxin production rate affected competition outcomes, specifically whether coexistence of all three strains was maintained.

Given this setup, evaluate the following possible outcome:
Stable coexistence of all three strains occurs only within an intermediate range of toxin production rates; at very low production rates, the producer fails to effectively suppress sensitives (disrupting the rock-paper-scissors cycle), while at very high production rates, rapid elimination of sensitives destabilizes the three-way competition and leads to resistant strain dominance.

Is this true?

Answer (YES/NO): YES